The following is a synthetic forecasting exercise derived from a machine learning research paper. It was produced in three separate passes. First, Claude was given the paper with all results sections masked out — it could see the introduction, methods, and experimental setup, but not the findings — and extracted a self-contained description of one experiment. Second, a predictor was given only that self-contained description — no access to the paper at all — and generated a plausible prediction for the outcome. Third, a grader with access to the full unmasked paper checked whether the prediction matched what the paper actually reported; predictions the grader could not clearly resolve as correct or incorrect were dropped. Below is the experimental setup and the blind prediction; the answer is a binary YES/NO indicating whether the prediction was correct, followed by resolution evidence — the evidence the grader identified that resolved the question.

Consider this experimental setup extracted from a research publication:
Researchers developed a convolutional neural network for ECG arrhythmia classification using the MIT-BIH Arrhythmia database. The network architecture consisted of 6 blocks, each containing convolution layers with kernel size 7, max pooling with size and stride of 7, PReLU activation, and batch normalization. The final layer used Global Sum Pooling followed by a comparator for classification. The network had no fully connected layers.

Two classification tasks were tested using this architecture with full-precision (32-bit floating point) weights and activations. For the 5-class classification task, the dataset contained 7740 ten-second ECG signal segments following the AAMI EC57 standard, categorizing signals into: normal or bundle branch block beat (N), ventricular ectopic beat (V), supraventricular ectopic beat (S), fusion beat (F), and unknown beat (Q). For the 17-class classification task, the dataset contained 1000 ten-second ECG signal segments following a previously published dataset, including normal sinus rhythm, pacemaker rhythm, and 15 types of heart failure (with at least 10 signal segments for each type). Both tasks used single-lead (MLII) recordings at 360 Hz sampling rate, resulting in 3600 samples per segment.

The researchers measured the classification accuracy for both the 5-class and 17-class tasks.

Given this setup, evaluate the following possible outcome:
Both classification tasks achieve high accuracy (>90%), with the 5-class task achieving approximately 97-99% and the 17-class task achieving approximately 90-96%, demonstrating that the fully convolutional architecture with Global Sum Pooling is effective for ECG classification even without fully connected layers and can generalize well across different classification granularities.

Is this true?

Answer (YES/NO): NO